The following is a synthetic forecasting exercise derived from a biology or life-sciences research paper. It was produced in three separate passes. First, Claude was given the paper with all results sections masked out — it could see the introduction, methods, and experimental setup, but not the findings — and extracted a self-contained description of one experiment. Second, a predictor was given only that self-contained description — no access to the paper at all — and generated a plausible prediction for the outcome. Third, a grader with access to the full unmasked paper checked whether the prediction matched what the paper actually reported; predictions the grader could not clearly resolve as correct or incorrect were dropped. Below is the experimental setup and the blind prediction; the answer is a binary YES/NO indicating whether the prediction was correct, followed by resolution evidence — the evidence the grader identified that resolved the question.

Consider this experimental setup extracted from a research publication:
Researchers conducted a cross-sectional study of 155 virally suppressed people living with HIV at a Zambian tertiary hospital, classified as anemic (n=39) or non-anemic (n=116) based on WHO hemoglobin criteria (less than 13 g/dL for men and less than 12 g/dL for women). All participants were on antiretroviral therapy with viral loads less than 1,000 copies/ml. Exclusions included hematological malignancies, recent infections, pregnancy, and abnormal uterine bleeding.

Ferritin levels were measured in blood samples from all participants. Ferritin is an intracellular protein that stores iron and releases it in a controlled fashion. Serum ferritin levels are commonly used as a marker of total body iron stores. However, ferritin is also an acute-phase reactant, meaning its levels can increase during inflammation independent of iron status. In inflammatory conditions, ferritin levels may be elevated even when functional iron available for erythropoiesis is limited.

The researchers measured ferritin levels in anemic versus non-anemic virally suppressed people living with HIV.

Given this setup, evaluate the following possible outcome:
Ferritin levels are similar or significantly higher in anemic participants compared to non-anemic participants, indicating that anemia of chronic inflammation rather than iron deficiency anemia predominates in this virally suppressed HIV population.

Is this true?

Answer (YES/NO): NO